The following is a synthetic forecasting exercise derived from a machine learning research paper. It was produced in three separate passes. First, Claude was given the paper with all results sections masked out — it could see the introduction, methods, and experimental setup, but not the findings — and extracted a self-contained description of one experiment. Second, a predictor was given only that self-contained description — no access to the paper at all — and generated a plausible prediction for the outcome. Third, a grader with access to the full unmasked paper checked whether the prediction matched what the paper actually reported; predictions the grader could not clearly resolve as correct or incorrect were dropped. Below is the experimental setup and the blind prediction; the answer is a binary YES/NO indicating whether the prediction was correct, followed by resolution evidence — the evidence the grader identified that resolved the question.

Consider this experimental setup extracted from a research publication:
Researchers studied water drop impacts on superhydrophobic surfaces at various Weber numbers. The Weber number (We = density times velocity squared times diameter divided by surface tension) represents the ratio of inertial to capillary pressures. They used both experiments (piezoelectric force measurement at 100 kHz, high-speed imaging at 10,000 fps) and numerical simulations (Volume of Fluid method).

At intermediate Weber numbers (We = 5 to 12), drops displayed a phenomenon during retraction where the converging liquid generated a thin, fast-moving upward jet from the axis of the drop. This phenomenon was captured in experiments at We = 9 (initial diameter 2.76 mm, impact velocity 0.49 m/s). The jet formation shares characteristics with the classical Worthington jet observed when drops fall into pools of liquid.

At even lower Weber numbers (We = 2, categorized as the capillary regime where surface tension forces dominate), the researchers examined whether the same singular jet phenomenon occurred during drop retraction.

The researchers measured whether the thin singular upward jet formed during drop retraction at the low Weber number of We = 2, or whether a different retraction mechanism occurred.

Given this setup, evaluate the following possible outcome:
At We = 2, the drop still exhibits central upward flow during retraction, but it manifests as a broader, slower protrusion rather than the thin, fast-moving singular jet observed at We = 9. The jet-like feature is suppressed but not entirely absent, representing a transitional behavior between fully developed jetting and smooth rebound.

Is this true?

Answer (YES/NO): NO